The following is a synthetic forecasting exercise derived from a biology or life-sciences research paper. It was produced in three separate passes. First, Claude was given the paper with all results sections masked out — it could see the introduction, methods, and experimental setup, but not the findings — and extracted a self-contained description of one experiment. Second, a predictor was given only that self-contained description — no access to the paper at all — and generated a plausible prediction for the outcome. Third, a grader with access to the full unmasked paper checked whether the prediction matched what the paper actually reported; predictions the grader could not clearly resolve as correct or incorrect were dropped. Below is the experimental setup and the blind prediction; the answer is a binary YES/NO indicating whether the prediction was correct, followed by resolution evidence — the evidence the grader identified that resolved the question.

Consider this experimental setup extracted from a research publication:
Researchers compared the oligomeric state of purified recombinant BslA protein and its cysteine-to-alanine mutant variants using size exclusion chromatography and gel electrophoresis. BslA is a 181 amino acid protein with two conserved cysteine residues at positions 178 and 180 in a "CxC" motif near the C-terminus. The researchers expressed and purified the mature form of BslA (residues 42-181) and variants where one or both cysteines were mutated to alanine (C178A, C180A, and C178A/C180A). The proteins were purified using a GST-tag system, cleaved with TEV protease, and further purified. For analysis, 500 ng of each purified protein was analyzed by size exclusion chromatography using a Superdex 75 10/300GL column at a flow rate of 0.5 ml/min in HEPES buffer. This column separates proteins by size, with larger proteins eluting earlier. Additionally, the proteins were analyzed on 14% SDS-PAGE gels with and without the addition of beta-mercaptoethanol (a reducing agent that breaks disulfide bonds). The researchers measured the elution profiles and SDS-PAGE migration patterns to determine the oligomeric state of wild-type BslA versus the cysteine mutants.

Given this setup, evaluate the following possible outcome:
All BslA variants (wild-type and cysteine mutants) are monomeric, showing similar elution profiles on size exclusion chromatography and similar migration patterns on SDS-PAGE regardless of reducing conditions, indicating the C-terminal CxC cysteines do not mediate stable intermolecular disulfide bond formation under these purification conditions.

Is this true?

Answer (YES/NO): NO